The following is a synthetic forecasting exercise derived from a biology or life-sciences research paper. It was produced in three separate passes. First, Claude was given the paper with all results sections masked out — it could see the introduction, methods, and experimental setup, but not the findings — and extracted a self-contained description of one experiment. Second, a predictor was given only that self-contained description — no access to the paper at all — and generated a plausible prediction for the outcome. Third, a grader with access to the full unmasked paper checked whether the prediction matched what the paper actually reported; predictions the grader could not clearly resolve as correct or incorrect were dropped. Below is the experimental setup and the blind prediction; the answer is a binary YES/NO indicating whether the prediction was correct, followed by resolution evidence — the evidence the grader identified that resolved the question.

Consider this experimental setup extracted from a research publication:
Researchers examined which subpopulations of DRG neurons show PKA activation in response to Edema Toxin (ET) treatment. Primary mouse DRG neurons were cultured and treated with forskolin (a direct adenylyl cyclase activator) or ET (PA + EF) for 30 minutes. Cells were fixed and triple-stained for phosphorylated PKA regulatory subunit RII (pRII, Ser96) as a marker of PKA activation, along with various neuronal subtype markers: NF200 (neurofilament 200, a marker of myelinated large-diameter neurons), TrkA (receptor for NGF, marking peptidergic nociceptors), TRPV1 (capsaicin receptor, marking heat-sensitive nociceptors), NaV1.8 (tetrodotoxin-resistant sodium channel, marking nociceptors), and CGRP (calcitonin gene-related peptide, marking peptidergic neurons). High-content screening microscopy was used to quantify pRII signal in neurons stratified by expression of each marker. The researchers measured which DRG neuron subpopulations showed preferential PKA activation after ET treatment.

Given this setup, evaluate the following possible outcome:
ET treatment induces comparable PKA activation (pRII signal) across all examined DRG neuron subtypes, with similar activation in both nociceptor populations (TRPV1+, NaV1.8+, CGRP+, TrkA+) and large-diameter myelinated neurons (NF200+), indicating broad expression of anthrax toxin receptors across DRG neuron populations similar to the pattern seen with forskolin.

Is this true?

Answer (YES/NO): NO